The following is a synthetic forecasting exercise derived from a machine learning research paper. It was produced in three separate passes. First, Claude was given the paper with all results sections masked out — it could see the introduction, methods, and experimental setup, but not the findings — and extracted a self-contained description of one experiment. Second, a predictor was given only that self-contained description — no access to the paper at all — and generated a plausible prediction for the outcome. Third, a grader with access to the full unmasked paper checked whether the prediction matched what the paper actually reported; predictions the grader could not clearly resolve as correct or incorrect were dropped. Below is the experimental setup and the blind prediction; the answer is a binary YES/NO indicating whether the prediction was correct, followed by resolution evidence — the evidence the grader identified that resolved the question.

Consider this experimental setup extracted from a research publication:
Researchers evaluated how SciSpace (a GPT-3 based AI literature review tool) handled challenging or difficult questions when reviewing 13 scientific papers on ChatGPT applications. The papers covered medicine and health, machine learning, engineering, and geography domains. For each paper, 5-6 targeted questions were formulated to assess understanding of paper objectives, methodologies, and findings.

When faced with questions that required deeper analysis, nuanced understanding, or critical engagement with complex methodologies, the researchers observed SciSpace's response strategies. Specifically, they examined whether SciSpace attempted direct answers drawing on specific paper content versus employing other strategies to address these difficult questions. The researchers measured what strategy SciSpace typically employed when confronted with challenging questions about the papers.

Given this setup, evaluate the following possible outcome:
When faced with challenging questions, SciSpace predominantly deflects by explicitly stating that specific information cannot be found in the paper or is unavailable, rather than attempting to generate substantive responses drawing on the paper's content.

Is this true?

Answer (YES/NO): NO